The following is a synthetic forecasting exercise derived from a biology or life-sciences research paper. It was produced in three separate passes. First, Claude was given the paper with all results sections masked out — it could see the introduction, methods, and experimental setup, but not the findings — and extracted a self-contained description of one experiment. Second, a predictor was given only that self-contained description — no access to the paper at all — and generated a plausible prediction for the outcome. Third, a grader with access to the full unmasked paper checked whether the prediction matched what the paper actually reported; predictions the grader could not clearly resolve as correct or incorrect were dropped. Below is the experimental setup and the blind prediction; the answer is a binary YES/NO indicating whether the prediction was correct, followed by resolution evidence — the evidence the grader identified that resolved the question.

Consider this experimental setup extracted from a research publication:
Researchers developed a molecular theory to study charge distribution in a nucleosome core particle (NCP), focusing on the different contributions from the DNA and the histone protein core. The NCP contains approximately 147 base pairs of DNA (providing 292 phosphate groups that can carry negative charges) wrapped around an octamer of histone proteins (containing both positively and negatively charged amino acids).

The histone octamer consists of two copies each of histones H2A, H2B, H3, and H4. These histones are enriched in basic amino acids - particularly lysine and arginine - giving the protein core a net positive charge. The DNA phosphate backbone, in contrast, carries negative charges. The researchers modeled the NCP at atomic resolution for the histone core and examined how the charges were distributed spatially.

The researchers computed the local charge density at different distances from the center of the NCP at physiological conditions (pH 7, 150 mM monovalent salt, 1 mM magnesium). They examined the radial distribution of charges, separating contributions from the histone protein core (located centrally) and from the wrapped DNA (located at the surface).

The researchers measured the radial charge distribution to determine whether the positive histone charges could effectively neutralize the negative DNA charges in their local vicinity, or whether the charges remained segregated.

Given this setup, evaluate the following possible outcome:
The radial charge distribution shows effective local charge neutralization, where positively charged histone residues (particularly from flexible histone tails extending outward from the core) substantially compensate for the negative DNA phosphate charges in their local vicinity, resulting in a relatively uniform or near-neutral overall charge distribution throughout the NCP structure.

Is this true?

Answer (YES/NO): NO